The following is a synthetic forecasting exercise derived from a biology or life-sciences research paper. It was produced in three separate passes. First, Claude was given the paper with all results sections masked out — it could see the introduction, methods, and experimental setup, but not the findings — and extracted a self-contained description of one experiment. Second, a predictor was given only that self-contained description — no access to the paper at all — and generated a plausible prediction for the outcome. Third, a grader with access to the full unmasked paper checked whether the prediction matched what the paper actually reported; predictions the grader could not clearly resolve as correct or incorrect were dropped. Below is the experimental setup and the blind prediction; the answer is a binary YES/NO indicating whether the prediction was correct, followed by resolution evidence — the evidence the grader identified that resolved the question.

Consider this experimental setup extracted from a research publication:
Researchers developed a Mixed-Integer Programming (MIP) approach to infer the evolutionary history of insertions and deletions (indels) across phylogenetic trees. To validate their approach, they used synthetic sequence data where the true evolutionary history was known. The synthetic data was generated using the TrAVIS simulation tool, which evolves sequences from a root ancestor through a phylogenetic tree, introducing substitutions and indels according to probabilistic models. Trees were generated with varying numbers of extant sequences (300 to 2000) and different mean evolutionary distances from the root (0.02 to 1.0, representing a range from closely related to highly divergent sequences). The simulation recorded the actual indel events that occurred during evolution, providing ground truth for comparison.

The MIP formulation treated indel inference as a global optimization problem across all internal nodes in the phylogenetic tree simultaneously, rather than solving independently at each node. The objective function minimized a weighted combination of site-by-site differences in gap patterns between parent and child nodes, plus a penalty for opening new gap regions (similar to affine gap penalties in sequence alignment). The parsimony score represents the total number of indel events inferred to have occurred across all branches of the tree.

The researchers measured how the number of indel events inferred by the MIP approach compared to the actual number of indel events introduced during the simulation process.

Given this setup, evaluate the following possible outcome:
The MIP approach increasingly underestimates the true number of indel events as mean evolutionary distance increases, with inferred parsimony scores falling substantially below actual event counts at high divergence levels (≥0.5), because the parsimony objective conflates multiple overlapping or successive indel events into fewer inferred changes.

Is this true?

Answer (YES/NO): YES